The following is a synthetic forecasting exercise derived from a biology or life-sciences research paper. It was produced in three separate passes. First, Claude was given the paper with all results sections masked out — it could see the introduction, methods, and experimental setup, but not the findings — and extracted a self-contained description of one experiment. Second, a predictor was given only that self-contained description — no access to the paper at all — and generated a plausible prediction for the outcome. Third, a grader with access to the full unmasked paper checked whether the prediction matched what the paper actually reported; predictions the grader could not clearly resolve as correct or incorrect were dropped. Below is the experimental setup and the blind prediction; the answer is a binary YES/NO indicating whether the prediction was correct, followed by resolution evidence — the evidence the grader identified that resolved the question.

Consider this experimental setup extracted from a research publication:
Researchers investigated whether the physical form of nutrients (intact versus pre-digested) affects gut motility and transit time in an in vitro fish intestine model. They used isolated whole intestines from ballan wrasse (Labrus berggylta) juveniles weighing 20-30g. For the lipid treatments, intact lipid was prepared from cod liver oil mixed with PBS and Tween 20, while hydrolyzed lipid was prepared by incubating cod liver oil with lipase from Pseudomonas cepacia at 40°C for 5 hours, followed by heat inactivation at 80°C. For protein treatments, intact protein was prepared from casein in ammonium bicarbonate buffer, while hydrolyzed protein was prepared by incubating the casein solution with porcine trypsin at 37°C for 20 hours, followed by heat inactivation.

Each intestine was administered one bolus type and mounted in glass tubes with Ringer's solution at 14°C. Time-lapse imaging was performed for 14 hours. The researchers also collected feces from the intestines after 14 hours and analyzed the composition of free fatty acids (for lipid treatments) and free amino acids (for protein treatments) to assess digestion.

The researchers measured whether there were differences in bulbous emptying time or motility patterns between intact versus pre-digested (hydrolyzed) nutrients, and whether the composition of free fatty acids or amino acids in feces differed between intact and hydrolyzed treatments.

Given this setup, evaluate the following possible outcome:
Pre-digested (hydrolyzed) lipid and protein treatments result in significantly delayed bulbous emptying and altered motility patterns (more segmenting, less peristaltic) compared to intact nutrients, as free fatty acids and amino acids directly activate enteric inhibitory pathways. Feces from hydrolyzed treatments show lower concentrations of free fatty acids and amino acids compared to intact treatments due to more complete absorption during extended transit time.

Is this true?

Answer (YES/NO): NO